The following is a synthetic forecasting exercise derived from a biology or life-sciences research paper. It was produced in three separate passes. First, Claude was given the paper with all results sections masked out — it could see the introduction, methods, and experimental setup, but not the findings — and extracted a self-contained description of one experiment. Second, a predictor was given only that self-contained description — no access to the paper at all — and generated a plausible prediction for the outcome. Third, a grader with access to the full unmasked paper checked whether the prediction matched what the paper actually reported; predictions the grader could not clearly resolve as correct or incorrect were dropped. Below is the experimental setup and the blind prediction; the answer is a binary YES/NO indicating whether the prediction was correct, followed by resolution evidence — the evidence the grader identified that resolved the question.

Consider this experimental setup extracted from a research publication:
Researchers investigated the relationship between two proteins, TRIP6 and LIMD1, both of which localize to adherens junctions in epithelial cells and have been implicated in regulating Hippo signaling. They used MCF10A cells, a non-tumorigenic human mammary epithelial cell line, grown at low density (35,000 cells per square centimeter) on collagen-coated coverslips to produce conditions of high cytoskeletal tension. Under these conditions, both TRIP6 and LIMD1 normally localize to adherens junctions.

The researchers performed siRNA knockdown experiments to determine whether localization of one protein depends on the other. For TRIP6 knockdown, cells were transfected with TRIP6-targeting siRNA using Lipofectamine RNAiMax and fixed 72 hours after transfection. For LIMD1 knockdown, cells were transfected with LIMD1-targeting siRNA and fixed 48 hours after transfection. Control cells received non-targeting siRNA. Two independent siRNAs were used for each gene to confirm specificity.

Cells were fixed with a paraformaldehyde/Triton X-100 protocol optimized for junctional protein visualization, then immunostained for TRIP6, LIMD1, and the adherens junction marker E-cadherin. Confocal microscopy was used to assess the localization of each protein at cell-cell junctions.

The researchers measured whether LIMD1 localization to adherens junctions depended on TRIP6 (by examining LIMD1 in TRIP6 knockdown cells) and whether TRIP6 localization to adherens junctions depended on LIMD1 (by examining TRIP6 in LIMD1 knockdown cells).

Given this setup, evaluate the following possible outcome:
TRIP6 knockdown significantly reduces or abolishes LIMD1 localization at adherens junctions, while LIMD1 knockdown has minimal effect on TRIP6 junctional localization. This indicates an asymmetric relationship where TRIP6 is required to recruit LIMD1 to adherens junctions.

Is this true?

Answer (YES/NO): YES